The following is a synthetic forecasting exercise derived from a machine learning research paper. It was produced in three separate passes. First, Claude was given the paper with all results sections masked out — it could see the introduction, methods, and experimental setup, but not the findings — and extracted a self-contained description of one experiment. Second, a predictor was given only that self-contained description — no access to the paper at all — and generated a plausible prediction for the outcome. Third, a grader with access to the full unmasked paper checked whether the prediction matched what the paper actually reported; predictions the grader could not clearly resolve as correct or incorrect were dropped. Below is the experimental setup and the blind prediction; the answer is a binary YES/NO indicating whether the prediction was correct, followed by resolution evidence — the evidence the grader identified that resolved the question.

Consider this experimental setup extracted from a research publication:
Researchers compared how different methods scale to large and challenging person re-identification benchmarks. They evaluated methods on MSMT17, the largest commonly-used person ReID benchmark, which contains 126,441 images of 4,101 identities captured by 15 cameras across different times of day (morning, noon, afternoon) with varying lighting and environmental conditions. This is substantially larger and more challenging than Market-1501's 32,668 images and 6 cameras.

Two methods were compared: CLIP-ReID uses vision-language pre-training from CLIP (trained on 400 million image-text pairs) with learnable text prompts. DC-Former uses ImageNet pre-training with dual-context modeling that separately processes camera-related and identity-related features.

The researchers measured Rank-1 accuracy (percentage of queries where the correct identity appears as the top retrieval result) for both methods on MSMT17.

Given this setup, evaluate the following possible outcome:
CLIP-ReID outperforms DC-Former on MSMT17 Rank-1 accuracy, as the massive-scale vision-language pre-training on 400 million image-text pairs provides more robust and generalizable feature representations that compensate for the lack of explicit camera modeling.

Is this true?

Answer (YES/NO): YES